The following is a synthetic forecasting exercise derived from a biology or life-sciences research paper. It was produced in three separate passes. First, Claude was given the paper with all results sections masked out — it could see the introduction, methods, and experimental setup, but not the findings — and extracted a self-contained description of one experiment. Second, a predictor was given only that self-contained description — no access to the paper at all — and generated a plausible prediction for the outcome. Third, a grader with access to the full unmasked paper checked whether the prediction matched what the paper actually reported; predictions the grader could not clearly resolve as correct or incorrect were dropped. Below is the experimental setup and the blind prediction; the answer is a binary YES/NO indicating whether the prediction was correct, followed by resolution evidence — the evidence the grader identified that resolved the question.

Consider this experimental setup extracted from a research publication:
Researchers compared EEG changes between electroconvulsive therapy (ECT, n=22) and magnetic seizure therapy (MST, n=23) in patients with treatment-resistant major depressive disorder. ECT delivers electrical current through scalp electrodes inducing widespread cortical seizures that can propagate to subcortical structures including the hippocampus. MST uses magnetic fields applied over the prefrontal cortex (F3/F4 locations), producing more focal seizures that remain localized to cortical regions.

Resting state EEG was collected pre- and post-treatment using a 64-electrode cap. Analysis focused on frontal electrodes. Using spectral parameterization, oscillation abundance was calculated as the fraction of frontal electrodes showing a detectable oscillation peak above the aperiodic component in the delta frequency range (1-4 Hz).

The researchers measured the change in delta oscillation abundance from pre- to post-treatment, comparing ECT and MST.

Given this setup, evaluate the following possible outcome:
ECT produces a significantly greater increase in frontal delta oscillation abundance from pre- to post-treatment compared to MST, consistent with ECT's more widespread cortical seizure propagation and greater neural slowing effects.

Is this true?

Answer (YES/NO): YES